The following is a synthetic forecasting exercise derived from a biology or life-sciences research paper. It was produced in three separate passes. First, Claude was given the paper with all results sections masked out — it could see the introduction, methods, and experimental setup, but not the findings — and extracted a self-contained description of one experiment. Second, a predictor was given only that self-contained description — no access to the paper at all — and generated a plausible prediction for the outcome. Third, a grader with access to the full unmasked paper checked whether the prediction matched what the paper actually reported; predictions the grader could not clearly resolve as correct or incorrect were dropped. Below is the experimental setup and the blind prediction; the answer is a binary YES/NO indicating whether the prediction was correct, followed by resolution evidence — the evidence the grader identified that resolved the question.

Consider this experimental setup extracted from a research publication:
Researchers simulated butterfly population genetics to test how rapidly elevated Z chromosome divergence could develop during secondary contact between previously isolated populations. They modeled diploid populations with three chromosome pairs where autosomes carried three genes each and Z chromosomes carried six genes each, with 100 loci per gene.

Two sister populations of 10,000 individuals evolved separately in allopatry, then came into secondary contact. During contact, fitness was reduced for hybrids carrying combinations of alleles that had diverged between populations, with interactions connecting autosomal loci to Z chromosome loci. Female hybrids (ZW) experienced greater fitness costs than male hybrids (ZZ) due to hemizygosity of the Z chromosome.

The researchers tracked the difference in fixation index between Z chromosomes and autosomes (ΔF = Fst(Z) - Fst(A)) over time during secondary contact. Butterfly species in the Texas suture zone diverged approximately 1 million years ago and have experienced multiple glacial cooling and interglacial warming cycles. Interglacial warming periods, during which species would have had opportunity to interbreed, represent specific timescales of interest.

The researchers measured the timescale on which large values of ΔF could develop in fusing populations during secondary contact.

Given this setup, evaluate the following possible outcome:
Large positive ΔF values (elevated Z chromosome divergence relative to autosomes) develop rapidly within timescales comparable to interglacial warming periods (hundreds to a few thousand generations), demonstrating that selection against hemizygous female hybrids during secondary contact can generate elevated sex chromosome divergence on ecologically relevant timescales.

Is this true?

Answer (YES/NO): NO